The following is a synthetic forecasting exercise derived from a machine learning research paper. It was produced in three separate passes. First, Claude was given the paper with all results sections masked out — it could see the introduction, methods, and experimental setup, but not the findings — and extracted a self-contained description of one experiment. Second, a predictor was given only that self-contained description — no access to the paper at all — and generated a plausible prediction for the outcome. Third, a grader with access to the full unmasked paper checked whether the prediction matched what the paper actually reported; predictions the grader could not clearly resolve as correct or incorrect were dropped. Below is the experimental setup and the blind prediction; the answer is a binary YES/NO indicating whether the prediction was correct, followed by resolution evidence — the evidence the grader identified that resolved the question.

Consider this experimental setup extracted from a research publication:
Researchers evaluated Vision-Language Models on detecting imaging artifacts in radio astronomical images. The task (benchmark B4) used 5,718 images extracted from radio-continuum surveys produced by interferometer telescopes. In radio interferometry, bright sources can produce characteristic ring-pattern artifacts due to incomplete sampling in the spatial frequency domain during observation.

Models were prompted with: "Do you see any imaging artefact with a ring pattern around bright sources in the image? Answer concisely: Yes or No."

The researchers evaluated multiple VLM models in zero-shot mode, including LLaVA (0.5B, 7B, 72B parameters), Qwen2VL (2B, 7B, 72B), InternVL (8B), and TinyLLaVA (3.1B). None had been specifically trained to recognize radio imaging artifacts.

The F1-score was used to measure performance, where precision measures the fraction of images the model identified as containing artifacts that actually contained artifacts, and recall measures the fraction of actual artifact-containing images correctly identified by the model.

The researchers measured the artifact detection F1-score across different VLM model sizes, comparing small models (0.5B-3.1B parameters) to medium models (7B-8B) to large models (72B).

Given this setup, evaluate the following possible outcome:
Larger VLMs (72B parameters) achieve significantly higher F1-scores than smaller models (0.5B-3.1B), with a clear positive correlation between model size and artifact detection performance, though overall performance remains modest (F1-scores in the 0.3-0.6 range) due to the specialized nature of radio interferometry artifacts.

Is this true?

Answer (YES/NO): YES